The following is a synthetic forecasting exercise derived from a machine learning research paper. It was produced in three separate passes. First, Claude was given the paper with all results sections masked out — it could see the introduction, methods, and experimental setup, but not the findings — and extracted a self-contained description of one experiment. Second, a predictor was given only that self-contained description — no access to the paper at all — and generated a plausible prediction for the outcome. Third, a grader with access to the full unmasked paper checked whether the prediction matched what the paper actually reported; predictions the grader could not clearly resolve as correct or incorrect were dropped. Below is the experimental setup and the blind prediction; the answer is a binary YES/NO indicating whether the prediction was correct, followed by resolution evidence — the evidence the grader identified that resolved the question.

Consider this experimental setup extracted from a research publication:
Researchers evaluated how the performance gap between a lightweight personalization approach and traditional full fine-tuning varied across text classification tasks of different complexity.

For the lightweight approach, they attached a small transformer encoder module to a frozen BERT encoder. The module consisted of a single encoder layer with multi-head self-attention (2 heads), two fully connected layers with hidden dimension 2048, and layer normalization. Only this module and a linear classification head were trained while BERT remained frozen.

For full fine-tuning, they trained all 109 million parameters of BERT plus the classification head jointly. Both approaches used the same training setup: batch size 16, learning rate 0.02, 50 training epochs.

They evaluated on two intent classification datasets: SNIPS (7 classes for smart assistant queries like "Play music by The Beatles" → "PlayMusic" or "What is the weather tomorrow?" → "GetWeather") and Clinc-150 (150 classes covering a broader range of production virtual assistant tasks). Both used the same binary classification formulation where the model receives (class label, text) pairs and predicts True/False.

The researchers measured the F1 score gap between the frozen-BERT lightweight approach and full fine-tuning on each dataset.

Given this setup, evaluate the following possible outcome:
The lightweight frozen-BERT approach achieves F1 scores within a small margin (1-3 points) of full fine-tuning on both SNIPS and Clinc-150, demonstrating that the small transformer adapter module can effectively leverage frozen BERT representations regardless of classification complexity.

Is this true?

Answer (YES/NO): NO